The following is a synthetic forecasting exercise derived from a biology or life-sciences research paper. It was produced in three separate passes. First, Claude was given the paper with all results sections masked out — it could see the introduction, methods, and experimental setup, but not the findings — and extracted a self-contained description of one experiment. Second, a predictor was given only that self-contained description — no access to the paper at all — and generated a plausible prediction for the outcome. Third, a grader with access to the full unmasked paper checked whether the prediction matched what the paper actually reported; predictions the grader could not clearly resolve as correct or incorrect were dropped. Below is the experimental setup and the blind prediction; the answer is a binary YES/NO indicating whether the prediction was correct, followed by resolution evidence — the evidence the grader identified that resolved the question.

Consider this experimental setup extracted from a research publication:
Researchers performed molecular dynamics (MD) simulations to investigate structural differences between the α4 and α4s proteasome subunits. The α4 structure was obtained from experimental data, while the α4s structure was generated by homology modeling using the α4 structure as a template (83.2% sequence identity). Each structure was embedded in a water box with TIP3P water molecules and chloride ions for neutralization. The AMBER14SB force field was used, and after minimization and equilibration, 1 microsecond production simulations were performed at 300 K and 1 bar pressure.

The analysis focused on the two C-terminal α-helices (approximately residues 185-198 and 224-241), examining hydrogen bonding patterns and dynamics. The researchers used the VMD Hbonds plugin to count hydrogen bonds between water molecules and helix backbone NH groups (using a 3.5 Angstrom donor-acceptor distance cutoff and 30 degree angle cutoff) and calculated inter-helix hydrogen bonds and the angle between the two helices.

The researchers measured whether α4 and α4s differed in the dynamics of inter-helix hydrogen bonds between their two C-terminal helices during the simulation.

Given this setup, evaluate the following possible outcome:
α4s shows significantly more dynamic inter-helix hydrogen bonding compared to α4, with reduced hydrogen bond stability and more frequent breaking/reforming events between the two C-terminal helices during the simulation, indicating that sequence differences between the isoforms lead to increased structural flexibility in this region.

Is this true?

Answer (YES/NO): YES